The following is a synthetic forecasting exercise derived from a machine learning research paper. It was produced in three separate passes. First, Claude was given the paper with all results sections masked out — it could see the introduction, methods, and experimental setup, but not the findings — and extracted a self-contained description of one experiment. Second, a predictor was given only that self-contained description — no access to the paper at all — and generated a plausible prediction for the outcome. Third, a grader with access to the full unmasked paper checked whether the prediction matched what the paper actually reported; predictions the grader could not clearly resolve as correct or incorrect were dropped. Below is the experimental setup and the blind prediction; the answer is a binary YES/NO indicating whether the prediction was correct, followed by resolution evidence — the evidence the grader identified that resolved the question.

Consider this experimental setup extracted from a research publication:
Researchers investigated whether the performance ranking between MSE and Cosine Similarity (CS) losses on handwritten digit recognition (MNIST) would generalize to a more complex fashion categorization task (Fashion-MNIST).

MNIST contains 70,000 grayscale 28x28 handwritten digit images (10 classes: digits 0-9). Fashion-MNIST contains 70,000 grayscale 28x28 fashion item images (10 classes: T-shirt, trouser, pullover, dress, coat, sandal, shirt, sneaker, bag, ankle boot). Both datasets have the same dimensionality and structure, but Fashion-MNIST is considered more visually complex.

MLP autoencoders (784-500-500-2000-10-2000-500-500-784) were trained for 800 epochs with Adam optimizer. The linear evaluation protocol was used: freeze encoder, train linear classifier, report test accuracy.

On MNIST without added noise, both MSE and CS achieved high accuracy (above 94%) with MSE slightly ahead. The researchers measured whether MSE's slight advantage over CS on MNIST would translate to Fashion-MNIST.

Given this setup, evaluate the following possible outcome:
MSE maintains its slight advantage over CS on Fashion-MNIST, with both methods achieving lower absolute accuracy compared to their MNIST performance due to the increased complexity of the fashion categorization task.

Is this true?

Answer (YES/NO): NO